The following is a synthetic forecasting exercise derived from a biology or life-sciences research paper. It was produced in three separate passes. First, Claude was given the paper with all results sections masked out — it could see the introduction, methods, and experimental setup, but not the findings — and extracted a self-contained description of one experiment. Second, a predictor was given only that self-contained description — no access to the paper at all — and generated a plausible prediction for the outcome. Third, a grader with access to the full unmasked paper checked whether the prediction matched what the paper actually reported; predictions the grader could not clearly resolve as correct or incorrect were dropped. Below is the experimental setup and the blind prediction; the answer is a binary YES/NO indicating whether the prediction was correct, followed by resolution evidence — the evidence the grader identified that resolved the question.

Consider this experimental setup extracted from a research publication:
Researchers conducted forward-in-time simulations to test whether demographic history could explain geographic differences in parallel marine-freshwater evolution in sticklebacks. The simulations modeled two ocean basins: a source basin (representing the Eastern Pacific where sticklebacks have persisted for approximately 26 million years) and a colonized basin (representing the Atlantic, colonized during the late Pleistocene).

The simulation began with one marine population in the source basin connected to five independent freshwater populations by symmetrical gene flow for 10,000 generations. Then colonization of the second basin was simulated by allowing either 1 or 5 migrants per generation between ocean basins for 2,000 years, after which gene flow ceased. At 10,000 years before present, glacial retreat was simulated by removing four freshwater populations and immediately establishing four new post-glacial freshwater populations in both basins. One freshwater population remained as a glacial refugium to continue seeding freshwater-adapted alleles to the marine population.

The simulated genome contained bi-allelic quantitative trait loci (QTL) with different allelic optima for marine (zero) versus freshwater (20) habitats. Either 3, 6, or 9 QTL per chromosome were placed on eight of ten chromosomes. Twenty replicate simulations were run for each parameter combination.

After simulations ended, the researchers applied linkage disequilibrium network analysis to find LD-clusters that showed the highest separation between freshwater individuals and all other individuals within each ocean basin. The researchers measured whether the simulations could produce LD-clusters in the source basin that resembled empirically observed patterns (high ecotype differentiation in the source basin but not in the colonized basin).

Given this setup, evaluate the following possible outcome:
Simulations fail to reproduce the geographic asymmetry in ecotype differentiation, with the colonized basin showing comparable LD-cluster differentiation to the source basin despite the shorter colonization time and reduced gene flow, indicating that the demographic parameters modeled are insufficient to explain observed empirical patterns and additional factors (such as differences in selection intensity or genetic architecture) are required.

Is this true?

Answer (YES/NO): NO